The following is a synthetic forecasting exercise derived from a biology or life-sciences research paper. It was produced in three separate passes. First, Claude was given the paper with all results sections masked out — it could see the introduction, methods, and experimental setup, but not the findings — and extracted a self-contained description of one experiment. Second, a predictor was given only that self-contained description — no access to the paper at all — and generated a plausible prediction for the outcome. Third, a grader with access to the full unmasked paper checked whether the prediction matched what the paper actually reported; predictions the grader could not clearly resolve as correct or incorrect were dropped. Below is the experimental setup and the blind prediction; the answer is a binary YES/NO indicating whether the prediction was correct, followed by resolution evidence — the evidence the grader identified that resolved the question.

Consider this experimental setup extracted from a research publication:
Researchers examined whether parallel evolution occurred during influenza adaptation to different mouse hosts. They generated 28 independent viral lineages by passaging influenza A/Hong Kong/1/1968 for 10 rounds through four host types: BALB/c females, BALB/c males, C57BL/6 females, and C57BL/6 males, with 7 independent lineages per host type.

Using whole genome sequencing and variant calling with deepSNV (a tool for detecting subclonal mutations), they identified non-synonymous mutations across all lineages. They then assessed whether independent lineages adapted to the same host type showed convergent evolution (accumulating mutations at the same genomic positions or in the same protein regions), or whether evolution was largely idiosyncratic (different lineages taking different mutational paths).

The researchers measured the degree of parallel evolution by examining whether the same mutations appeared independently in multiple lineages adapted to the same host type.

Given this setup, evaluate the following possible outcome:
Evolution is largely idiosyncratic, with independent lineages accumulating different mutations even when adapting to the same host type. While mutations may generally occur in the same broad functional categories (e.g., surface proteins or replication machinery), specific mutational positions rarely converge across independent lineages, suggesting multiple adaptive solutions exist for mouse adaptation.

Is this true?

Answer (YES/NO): NO